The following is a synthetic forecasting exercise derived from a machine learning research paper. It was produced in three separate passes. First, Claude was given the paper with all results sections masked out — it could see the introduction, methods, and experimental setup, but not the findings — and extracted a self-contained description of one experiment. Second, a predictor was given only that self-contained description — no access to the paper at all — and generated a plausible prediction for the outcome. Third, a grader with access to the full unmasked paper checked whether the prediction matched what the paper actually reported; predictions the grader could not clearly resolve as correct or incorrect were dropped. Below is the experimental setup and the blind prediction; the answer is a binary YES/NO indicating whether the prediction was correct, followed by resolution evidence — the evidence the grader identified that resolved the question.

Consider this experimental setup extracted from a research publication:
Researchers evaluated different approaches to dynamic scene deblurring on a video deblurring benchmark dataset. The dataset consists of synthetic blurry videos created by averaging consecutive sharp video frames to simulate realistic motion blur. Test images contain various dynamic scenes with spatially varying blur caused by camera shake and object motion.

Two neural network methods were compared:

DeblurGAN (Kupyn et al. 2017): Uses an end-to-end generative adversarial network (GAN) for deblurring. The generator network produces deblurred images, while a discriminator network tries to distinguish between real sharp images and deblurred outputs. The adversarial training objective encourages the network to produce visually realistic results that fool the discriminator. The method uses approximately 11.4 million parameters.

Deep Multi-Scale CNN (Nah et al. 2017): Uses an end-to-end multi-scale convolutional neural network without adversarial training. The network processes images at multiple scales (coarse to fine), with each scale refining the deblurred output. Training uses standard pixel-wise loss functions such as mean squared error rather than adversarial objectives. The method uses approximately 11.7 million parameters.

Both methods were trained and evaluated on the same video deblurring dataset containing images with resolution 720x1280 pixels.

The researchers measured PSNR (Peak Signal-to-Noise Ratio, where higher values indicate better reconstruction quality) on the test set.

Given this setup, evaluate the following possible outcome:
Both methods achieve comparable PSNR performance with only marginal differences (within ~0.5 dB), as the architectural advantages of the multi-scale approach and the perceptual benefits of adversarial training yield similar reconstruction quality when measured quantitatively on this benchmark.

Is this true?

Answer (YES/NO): NO